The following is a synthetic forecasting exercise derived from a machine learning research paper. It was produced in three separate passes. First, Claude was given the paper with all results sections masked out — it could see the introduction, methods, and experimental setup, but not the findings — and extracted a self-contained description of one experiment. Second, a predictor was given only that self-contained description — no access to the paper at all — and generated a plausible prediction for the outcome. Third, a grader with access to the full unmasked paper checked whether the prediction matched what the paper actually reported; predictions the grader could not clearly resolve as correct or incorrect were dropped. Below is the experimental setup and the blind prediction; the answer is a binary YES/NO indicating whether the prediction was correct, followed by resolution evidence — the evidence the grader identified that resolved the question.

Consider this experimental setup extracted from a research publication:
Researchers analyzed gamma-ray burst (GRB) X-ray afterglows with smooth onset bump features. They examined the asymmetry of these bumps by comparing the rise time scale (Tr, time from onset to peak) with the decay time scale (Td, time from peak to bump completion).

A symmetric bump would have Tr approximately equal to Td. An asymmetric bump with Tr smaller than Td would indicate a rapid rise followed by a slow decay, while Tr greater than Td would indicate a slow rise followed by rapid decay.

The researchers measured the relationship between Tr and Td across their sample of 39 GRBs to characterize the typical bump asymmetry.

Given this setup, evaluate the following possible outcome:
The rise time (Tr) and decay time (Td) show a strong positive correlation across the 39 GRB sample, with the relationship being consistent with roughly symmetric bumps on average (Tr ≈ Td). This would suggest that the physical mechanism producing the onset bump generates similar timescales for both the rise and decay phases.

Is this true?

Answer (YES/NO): NO